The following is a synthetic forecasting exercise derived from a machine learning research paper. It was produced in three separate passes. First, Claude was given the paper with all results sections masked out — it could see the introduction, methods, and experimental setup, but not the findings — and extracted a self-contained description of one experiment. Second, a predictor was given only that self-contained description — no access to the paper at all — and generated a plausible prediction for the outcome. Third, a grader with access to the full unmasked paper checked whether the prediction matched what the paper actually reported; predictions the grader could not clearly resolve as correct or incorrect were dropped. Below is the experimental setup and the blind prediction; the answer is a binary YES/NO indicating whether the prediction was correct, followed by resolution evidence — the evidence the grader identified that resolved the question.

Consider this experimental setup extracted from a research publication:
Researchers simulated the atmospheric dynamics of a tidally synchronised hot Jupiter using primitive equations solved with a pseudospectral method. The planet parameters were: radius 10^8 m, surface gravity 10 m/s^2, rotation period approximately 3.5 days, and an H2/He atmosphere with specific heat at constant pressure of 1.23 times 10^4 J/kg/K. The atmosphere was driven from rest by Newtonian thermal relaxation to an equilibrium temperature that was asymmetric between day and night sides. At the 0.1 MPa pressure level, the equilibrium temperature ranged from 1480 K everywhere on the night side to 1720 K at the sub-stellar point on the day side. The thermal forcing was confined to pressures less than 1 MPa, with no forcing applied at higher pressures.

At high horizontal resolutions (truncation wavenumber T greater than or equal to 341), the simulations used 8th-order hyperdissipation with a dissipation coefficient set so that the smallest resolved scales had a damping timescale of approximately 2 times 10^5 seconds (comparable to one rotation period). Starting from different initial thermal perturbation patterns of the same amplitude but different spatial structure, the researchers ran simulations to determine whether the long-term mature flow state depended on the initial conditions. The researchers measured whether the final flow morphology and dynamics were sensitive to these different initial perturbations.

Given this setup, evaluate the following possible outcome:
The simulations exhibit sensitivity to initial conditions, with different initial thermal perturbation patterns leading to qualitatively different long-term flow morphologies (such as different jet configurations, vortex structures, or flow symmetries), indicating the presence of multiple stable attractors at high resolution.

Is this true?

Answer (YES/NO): NO